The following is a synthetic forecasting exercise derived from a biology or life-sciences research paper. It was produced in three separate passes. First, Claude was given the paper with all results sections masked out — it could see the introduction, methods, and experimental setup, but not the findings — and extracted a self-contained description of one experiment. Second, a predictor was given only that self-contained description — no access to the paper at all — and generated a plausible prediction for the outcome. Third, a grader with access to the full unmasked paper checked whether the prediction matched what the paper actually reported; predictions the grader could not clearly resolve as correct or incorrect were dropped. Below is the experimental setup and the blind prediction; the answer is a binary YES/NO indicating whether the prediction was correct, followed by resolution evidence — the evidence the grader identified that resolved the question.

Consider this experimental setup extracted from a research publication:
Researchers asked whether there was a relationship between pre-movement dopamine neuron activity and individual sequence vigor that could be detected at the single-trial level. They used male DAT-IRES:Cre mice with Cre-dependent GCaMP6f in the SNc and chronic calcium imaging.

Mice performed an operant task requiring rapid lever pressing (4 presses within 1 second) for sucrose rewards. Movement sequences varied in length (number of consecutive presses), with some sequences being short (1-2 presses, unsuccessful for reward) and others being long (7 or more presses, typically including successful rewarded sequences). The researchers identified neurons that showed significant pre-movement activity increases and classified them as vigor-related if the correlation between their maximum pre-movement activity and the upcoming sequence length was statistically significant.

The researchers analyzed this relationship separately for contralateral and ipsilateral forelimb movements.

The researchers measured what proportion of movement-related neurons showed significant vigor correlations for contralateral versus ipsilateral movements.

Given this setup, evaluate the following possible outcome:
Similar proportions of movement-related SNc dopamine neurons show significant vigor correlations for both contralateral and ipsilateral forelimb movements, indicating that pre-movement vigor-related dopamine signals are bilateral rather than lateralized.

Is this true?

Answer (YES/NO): NO